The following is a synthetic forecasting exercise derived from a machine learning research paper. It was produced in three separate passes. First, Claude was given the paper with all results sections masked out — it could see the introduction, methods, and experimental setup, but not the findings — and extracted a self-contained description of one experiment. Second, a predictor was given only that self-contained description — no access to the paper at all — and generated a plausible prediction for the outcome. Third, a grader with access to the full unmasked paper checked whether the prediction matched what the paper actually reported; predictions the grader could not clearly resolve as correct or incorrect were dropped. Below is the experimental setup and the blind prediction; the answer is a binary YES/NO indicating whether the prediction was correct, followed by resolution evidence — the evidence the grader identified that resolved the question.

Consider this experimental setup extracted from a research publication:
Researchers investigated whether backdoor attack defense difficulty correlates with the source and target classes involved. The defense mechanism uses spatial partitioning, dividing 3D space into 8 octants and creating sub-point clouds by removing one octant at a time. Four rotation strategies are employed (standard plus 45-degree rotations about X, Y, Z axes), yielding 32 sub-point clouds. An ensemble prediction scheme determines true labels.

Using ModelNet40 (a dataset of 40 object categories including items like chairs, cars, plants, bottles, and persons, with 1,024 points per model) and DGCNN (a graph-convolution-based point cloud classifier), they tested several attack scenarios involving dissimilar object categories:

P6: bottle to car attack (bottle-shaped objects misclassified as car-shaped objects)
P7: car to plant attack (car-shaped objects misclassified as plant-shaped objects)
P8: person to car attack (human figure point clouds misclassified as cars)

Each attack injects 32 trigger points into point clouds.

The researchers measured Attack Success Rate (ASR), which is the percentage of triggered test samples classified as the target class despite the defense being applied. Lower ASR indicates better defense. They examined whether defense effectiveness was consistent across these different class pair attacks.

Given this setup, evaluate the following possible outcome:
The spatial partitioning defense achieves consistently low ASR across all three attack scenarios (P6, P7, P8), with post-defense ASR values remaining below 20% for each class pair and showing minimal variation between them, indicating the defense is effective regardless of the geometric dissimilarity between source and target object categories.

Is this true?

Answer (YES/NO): NO